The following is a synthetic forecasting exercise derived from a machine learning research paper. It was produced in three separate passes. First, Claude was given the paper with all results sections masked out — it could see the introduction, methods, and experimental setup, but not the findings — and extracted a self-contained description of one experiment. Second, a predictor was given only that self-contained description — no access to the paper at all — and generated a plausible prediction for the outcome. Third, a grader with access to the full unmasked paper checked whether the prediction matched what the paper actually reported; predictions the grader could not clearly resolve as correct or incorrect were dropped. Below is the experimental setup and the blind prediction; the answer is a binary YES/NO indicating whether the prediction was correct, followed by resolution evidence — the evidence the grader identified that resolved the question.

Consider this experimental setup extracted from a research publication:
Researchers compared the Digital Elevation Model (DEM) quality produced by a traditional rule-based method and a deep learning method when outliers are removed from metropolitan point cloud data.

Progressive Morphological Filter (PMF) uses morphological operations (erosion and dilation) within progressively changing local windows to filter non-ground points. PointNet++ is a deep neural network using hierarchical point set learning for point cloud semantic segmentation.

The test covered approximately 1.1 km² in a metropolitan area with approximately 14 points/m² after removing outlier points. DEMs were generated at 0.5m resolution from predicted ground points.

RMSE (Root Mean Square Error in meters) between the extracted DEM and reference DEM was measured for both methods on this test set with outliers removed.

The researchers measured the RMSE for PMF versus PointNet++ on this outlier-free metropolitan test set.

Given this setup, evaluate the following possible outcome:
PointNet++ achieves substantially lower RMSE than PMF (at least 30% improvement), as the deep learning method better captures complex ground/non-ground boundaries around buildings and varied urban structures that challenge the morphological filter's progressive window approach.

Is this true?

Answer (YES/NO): NO